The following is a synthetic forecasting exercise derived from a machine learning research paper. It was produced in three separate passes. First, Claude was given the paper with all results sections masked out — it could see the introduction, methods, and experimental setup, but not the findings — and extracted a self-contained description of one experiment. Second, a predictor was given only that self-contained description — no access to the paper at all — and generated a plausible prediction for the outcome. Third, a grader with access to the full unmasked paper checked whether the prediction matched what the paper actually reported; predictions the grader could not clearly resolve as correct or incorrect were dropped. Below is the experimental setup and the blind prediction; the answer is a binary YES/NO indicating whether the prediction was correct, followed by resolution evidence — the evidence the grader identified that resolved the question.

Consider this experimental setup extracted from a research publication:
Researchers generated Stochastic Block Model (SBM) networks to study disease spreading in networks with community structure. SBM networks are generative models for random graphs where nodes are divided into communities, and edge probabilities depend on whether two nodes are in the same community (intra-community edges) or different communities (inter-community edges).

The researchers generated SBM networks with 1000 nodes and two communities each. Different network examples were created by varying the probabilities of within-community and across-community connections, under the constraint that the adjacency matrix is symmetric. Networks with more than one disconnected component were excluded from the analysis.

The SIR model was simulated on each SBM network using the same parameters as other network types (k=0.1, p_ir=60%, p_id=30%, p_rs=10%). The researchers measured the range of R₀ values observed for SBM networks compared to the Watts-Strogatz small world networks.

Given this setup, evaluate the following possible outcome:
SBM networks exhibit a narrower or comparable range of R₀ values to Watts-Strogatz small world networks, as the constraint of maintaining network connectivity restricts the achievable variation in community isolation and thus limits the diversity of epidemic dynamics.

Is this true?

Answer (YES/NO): NO